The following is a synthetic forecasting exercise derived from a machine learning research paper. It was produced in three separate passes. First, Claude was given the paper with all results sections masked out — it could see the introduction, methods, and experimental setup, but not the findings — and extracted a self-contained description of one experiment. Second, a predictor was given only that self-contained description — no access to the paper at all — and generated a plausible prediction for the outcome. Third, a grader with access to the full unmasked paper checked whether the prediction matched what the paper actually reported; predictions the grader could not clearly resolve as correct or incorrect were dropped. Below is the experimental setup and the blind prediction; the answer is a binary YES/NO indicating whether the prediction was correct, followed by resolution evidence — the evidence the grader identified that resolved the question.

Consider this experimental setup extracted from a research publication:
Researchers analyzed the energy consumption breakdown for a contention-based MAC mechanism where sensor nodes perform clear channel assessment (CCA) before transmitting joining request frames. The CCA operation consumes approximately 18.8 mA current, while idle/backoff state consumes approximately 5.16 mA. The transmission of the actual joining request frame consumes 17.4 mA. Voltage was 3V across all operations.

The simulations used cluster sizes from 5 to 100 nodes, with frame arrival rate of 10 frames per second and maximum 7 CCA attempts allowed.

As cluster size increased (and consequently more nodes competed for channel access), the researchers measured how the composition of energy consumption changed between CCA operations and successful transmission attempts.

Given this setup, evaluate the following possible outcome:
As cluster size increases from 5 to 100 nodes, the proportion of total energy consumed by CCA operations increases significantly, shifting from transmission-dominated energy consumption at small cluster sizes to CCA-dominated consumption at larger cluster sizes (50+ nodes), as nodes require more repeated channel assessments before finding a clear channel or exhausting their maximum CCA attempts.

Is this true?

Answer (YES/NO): YES